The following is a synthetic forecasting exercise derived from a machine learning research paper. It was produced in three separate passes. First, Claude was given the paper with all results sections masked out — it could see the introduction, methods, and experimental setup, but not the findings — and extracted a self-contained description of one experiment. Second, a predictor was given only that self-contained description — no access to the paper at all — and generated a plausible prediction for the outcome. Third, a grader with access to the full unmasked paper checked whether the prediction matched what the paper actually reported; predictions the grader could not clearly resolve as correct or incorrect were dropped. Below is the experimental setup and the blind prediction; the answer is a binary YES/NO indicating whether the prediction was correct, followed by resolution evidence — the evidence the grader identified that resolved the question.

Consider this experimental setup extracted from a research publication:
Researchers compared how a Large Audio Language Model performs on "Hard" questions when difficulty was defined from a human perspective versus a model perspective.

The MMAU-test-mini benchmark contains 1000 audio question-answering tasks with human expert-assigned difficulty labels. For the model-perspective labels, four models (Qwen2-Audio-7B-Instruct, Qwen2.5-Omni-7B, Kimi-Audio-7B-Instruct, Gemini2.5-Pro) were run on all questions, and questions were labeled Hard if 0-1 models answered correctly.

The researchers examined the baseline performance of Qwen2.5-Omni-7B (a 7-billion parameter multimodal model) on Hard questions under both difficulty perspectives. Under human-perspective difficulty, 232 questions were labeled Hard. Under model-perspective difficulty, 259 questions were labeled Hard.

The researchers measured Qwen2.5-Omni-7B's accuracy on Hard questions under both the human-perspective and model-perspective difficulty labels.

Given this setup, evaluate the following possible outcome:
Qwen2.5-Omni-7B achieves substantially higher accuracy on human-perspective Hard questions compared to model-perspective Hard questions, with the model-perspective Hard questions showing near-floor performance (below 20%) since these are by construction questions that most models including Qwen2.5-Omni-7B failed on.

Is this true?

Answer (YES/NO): YES